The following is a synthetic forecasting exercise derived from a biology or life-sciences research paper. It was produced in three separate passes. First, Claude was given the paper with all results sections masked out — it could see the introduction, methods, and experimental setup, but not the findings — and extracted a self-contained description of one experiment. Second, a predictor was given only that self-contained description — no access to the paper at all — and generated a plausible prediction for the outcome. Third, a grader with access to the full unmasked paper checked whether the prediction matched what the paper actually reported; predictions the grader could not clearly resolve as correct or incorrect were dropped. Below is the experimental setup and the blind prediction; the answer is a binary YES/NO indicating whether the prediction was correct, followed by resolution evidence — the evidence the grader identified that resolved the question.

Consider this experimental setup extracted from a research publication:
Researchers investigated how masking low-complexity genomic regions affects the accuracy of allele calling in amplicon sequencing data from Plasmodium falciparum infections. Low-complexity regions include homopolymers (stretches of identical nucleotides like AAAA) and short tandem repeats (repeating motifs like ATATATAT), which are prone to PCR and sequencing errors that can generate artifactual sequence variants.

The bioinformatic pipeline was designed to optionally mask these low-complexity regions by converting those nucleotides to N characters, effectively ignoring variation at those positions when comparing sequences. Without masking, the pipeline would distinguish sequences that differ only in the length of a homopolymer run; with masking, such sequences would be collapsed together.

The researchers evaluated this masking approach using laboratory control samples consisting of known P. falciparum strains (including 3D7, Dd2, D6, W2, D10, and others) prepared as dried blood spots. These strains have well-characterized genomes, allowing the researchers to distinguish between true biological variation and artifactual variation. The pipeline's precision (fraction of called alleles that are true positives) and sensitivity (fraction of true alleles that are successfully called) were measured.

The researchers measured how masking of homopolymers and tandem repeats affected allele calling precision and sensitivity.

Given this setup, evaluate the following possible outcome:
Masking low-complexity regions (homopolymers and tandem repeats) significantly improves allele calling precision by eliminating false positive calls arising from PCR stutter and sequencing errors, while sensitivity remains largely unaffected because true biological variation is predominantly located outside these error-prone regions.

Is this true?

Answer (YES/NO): NO